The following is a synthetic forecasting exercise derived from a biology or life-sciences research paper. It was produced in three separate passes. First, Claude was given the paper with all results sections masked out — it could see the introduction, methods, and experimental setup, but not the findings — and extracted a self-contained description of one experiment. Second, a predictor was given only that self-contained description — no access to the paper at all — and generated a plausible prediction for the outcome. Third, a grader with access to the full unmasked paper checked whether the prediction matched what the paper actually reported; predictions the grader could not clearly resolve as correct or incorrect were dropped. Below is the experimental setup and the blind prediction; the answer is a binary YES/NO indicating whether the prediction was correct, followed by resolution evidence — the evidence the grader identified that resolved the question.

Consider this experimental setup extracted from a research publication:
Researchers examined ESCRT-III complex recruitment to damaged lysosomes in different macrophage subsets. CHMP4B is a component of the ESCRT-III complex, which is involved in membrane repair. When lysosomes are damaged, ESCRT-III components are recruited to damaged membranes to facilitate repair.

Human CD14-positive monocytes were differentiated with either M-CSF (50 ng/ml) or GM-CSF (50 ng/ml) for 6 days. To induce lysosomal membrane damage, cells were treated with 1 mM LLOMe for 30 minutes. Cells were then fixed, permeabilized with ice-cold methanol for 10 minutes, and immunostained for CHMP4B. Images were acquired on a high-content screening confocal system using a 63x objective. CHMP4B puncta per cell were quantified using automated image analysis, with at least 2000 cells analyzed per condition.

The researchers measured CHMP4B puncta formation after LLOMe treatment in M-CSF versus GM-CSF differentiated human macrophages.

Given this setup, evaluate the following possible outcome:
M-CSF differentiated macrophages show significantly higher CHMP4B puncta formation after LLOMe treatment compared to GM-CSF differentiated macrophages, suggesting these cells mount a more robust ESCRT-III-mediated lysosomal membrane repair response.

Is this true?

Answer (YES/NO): NO